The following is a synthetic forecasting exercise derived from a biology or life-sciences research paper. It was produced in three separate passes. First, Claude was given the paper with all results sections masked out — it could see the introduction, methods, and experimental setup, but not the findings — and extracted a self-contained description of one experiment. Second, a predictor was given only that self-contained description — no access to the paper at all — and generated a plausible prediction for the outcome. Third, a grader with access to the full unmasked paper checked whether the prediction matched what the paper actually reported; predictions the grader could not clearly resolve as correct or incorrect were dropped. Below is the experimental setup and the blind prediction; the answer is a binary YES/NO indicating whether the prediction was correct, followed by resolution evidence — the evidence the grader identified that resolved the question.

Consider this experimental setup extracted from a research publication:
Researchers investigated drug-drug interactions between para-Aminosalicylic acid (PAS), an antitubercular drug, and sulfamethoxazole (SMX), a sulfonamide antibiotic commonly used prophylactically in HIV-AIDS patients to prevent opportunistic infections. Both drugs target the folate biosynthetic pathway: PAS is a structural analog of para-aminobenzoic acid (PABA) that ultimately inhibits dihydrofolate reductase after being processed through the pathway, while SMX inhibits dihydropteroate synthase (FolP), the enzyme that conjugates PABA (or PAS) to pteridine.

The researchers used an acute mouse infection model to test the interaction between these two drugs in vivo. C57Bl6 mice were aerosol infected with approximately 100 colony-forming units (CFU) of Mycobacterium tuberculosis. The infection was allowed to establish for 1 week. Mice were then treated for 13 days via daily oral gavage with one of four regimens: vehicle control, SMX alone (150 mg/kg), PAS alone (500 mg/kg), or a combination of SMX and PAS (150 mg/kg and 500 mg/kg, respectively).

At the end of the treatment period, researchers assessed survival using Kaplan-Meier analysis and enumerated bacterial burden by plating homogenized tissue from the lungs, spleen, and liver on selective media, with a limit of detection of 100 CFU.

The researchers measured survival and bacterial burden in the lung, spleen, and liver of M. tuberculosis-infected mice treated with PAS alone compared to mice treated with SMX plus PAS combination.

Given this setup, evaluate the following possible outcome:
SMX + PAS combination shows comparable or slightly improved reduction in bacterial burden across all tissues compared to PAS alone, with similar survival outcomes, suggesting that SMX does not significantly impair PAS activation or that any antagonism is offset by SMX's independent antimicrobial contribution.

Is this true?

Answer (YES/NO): NO